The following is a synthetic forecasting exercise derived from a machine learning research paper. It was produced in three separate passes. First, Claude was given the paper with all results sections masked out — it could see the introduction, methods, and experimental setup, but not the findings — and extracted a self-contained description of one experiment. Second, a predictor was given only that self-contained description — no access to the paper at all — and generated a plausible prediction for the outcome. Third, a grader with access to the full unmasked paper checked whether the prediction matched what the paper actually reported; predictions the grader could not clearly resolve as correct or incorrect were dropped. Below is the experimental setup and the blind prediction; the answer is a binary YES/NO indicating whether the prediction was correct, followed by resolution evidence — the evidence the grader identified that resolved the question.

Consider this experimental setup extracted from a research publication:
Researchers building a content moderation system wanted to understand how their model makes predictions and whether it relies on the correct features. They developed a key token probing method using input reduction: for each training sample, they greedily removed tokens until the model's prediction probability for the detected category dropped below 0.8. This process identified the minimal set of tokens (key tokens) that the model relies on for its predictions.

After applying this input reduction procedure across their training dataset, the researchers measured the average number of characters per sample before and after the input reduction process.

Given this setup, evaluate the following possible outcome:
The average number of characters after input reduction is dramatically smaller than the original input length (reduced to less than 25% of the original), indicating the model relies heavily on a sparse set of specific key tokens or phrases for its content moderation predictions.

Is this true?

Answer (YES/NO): YES